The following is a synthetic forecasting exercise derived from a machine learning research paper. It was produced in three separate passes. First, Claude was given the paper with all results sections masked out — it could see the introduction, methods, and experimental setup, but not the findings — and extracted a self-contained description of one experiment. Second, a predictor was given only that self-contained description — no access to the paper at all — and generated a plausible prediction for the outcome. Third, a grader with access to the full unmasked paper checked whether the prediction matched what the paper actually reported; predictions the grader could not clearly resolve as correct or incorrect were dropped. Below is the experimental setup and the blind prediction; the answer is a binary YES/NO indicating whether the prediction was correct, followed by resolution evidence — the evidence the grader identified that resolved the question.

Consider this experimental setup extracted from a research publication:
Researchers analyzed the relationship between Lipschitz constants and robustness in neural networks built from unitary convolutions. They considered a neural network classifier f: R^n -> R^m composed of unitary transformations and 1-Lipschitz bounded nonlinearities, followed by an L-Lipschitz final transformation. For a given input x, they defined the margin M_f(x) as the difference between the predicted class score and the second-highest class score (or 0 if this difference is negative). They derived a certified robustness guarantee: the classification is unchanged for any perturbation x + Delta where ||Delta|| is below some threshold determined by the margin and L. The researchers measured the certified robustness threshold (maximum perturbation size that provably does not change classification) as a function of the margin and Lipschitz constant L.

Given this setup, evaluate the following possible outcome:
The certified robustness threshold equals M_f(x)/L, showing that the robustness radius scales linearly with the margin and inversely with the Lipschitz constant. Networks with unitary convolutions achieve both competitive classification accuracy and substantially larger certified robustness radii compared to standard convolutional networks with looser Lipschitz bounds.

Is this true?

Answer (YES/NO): NO